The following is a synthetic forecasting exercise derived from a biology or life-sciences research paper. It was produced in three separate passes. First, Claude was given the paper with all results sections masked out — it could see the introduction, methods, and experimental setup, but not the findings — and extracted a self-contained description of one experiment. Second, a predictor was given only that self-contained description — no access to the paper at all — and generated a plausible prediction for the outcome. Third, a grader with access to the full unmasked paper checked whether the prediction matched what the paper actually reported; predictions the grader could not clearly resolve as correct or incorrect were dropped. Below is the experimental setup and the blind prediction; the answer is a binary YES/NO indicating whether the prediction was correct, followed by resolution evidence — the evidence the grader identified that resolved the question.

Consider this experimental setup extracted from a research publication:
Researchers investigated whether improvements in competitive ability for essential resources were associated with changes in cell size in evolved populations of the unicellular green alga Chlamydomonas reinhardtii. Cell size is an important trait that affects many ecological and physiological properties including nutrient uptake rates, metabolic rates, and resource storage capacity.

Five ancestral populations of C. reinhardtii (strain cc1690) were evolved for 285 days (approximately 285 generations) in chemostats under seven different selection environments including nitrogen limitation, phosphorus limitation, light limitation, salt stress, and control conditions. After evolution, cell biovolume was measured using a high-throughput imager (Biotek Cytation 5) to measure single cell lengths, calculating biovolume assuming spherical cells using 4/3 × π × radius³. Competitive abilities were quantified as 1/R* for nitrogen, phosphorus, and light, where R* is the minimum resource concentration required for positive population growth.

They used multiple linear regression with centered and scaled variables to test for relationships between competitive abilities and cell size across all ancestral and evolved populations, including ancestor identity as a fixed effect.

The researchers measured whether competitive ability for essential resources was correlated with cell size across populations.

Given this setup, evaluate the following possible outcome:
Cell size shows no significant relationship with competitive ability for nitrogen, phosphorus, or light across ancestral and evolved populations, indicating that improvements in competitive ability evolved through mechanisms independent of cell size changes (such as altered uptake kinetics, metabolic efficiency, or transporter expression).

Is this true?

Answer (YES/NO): NO